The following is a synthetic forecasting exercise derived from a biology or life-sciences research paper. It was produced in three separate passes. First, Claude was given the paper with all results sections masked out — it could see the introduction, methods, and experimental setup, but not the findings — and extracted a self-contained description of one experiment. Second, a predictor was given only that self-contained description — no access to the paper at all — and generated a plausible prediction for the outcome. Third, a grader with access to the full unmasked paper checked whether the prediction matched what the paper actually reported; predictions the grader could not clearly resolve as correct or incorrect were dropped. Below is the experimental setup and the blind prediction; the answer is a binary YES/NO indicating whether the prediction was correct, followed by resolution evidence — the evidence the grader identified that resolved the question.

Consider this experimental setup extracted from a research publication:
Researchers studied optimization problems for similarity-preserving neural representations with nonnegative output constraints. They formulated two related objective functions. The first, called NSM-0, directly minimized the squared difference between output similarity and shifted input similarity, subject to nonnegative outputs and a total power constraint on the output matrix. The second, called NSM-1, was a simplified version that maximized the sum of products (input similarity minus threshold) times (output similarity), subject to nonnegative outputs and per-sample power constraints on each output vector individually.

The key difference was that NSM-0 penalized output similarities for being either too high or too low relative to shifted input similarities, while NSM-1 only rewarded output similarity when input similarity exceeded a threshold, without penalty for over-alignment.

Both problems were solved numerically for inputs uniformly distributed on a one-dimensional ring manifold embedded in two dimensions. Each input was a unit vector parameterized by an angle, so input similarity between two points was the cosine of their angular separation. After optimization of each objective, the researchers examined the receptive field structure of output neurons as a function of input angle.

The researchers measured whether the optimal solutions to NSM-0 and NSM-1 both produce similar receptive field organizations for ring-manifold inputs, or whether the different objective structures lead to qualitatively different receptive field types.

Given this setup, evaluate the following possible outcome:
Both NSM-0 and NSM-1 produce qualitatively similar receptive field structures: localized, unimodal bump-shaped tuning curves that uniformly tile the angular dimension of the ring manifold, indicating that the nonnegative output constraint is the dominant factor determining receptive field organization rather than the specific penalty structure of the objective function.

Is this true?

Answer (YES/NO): YES